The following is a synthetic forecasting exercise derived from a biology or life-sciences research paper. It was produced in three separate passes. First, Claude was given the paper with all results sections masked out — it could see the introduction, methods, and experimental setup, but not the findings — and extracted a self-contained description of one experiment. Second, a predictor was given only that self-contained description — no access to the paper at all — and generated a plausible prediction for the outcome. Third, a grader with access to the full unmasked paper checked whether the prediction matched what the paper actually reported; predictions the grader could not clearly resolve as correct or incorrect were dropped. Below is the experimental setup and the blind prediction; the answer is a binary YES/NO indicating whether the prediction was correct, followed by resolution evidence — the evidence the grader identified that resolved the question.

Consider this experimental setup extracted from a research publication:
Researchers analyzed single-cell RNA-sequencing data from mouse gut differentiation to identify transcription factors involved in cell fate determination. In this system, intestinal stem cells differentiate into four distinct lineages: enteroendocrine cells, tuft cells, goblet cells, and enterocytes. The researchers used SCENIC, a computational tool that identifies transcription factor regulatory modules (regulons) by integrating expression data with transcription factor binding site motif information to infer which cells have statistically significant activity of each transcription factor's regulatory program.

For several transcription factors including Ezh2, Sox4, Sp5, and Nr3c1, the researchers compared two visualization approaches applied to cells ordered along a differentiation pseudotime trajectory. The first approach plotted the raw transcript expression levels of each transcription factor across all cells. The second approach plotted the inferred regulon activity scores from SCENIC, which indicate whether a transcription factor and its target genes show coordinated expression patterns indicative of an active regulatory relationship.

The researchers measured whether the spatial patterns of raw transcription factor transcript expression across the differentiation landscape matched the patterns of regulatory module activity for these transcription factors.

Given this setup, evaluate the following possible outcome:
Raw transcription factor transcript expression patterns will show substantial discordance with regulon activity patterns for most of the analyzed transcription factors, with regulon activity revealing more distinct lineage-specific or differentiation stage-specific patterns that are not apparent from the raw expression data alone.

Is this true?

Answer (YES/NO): YES